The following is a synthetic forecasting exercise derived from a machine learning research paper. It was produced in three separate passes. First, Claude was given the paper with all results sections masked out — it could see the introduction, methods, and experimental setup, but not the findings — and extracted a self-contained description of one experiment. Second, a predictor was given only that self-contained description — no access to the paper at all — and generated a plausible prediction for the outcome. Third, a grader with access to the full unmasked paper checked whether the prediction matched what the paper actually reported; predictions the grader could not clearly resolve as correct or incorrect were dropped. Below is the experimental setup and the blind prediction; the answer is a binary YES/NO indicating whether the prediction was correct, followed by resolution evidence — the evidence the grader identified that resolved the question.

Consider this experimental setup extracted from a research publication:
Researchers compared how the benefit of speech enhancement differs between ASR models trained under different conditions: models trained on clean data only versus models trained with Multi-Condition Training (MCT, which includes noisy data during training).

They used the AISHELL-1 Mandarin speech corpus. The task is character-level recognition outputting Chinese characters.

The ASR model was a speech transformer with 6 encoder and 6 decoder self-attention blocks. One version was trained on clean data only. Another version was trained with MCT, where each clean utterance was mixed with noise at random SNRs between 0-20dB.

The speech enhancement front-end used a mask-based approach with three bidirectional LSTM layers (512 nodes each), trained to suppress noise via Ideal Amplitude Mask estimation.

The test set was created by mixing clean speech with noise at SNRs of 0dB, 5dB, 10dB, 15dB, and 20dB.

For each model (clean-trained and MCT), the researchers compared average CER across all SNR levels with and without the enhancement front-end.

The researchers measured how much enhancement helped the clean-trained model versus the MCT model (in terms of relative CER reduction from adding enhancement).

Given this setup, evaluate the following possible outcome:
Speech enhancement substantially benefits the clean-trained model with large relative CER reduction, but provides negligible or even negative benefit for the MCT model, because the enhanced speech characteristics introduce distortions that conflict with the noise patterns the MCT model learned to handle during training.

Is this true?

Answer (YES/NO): YES